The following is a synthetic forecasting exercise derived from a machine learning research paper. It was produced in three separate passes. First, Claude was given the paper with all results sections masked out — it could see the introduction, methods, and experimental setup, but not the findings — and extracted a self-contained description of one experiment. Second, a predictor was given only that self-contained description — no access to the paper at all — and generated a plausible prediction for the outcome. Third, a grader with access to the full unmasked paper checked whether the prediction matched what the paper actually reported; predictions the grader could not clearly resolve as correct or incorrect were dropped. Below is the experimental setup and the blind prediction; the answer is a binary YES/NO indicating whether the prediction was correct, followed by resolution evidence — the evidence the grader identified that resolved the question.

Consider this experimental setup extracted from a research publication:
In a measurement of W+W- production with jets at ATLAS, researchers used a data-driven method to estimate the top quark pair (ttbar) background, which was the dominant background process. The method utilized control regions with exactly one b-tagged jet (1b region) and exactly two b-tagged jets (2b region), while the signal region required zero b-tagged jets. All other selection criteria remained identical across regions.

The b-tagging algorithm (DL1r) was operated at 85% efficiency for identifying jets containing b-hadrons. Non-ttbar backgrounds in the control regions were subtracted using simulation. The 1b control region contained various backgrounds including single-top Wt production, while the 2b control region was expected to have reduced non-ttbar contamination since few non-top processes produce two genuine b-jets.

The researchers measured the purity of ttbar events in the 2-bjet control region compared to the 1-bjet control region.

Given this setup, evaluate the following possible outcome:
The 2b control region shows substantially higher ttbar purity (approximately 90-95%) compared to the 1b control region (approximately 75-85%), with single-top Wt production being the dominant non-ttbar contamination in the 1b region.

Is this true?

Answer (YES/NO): NO